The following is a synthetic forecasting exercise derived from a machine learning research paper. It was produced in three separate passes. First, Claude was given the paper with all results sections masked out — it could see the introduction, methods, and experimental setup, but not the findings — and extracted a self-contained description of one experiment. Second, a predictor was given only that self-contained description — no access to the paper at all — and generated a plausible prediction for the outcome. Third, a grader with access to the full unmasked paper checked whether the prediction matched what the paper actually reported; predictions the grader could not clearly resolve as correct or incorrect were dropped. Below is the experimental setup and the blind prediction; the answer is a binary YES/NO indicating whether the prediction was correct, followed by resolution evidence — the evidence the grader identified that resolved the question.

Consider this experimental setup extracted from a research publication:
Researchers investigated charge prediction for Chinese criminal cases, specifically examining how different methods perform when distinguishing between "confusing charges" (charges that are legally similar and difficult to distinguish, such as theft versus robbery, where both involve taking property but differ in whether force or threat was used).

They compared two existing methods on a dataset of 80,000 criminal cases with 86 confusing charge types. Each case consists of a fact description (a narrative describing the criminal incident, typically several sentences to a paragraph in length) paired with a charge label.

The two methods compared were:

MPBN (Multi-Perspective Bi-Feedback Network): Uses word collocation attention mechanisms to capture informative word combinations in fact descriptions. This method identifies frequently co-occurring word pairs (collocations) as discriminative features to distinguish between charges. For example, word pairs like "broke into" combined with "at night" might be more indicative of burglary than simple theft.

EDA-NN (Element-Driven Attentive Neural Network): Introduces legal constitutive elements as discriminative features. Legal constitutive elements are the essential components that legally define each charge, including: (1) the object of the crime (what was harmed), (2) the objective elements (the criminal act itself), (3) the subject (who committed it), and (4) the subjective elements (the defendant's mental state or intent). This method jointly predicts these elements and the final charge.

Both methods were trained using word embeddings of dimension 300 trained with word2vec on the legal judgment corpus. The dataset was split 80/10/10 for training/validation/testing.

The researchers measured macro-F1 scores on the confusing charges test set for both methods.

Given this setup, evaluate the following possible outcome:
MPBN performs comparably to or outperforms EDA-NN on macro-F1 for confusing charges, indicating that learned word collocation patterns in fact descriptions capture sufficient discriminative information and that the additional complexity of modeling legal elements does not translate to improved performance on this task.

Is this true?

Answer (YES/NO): YES